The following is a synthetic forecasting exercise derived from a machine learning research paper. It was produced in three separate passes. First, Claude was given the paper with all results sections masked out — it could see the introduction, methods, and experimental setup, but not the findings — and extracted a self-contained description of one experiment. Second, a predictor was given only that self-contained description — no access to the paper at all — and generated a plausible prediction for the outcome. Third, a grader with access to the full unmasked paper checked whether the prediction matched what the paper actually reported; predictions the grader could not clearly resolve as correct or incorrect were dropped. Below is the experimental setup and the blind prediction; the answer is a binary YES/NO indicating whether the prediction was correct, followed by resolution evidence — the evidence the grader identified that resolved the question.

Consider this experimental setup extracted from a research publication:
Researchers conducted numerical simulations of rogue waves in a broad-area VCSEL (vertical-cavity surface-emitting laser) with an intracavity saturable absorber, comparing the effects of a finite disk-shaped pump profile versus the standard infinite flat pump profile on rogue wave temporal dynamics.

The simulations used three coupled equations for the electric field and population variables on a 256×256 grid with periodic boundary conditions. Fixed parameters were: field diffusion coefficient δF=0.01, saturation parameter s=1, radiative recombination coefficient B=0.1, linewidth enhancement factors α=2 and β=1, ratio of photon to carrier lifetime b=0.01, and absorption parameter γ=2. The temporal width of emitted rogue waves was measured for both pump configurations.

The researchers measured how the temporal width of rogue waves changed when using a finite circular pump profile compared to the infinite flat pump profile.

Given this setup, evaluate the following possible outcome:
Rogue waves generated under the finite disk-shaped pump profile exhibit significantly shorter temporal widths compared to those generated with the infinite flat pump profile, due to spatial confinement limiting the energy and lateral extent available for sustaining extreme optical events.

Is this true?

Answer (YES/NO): YES